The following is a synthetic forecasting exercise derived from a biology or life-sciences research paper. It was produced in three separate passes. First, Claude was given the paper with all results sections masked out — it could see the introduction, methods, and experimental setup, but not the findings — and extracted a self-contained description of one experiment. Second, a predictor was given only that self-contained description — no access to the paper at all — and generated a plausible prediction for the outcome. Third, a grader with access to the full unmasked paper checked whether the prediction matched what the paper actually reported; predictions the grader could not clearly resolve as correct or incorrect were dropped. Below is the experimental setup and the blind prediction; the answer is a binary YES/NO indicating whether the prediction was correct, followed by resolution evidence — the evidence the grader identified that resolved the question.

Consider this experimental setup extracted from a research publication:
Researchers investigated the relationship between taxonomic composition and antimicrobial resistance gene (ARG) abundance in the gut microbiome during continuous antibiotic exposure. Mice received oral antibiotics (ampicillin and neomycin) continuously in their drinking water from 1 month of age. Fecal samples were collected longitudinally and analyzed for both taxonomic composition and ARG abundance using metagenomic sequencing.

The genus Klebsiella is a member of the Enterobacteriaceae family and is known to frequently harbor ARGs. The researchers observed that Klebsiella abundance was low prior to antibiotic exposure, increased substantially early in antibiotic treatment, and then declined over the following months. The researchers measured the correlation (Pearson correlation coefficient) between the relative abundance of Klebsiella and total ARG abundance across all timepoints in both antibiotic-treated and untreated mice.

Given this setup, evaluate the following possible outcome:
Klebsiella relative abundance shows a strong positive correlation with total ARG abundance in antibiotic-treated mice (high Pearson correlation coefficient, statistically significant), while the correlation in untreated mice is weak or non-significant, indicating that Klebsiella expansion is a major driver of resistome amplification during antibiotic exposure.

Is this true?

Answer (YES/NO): NO